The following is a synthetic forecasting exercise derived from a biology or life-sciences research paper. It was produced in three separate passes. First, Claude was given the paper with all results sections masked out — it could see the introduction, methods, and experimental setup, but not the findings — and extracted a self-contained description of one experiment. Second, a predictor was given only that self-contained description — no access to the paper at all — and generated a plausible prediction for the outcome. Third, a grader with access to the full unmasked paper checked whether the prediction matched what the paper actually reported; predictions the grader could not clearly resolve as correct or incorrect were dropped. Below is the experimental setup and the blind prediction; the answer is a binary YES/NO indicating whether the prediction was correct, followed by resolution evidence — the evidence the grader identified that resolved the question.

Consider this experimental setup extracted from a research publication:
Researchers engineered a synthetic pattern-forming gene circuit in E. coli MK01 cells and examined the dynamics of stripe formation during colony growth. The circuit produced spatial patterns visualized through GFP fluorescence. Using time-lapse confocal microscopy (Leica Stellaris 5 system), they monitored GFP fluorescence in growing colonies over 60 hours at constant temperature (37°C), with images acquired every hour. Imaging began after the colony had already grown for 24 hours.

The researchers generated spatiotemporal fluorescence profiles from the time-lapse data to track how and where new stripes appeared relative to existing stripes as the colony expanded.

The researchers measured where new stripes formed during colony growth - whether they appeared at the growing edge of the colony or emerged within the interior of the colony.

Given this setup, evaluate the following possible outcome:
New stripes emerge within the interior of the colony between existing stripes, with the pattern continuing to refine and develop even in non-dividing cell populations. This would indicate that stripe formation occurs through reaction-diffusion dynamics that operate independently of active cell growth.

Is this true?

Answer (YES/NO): NO